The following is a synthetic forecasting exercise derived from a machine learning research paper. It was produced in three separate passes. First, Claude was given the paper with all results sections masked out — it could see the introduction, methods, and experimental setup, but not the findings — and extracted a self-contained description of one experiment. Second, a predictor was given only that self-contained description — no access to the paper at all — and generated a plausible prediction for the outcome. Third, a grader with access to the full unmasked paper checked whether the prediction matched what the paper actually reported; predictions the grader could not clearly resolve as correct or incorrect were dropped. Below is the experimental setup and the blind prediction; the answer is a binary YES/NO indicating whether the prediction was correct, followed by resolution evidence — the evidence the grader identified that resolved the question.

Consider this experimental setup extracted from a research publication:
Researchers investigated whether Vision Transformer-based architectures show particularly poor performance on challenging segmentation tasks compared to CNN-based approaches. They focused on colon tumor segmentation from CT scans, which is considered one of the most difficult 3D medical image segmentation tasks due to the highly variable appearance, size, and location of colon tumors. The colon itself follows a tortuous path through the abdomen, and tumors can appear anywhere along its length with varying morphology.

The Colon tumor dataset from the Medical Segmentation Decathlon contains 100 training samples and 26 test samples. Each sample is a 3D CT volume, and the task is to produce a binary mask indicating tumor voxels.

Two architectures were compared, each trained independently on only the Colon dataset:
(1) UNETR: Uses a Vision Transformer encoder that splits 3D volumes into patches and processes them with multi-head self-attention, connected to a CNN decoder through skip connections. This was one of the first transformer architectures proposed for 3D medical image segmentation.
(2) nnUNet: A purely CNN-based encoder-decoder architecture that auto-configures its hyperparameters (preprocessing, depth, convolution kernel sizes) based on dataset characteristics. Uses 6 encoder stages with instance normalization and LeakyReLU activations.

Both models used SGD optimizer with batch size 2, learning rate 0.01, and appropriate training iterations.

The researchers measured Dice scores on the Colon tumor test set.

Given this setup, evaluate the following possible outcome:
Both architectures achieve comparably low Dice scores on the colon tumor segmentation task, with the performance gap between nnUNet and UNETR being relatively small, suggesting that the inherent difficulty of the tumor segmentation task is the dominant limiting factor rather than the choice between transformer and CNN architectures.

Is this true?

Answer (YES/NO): NO